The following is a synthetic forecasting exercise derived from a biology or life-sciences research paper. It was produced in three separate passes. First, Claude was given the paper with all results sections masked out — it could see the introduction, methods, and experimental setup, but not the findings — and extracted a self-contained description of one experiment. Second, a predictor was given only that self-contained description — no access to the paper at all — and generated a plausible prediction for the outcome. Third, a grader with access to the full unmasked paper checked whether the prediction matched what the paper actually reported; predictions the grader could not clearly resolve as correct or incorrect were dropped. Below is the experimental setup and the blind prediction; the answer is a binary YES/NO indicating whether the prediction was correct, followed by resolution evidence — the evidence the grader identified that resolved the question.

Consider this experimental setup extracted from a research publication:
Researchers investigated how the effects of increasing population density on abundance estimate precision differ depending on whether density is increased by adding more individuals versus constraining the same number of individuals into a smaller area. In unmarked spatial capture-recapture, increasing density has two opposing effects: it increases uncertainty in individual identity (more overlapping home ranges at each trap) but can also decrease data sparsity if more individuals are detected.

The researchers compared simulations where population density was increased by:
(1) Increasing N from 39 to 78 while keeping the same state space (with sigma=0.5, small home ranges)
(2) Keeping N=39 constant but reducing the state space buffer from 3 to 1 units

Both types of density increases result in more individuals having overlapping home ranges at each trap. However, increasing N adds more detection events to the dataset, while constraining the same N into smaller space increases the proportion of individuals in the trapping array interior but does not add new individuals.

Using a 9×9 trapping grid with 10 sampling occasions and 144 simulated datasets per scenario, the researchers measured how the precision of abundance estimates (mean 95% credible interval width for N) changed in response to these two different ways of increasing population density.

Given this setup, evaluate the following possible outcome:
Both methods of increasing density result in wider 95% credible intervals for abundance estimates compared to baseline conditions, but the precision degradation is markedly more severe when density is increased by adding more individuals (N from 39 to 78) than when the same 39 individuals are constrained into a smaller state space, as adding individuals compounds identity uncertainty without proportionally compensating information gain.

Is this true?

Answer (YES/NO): NO